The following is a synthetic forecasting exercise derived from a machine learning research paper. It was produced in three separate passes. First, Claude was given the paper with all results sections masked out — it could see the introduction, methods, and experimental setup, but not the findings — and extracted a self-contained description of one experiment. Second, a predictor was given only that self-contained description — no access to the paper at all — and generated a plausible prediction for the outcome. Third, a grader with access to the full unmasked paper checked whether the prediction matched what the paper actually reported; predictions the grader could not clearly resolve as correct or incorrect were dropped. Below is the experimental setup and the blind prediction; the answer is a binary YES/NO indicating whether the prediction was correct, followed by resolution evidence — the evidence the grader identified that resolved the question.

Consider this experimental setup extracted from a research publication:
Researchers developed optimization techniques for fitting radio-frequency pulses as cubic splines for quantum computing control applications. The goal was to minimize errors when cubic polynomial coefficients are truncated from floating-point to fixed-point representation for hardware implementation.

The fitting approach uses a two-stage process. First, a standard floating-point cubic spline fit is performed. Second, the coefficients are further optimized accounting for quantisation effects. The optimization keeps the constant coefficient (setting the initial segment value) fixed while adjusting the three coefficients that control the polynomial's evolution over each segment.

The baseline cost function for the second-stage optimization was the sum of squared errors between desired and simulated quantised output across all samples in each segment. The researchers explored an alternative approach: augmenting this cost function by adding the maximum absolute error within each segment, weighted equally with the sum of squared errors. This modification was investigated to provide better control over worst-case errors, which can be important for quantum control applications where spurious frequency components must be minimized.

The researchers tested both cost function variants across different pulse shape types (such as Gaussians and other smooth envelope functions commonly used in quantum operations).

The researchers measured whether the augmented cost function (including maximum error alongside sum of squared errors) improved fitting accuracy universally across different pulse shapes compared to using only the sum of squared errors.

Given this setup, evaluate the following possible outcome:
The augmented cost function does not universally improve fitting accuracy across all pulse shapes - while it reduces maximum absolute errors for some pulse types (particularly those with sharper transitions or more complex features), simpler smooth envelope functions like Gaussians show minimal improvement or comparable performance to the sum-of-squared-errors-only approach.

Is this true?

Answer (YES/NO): NO